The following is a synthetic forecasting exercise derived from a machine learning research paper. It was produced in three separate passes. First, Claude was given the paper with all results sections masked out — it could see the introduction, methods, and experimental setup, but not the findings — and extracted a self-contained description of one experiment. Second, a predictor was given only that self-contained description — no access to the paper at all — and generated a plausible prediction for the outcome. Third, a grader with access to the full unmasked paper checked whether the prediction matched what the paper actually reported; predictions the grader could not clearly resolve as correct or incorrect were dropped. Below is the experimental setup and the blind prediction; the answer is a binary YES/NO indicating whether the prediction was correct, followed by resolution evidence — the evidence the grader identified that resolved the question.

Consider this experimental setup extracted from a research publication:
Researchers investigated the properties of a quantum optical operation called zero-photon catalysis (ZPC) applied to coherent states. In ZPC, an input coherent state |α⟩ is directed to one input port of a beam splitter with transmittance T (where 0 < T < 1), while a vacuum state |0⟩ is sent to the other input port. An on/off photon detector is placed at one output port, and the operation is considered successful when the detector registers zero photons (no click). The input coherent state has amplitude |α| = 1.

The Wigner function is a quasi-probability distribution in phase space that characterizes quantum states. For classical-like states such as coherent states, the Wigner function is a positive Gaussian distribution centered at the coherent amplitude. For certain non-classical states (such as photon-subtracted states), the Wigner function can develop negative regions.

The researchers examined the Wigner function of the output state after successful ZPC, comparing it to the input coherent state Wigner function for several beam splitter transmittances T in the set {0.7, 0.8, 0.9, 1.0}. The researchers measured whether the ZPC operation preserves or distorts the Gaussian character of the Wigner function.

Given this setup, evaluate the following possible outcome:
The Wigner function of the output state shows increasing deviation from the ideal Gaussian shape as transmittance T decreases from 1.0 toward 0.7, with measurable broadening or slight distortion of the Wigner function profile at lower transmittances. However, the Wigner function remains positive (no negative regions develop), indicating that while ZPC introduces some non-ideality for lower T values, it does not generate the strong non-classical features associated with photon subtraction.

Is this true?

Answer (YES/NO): NO